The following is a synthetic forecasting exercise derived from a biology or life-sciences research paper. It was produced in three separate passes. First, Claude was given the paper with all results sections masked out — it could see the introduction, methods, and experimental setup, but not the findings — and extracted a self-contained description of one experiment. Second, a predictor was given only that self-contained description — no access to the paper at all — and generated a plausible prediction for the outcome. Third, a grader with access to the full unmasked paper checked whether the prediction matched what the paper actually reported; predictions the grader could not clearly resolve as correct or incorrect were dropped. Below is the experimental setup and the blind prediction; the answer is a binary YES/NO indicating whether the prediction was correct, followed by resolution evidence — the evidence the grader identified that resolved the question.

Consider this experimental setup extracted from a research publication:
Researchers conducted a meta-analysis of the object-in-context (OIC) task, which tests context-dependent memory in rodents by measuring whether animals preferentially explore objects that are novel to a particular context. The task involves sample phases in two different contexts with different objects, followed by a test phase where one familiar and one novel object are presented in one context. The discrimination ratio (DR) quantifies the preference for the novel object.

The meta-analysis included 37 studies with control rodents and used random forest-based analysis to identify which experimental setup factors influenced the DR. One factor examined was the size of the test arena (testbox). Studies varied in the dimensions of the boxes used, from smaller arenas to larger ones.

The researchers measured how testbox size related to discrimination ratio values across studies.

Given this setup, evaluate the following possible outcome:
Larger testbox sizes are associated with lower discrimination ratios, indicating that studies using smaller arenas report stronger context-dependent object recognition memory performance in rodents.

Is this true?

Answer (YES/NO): YES